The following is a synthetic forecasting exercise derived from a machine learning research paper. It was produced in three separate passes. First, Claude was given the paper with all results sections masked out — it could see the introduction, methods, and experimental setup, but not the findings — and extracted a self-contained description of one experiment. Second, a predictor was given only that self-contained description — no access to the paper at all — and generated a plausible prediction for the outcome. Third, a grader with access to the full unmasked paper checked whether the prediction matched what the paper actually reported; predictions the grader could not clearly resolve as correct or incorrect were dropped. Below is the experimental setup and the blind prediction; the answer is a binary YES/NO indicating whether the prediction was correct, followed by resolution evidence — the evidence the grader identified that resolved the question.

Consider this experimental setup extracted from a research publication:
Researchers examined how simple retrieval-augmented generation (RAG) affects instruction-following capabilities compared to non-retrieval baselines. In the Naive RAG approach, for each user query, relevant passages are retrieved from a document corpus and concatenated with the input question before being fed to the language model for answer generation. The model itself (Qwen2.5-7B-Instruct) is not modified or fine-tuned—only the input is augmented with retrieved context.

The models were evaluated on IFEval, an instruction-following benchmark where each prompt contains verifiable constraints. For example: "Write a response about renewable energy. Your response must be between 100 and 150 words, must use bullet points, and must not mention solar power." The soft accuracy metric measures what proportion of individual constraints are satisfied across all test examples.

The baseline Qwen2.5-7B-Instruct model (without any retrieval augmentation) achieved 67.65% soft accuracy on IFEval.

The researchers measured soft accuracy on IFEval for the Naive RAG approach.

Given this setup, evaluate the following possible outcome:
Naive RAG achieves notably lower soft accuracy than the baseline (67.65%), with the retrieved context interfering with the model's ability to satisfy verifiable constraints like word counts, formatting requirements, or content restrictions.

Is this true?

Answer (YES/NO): NO